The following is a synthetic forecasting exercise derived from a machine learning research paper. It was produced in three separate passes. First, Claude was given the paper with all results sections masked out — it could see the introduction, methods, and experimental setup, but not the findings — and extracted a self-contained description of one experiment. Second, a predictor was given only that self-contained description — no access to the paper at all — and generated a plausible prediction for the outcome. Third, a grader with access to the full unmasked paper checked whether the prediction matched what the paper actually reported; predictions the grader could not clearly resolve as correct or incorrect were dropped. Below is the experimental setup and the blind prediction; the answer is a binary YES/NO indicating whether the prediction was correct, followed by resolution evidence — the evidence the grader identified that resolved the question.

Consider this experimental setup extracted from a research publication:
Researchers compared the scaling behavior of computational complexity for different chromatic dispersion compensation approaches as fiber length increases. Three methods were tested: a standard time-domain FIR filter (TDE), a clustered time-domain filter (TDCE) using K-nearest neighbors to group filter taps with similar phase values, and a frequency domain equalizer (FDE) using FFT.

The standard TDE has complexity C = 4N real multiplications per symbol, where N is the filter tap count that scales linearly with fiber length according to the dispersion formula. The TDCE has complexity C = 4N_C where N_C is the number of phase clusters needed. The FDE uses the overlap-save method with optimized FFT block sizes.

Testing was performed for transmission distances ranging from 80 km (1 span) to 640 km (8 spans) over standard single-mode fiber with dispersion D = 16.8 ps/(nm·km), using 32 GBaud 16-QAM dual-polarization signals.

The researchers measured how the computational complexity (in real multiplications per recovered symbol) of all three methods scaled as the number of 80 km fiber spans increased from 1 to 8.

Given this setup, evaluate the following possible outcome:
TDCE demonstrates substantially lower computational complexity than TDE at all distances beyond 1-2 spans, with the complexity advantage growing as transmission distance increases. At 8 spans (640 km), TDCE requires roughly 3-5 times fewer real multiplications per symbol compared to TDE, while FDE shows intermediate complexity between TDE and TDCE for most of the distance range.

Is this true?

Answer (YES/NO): NO